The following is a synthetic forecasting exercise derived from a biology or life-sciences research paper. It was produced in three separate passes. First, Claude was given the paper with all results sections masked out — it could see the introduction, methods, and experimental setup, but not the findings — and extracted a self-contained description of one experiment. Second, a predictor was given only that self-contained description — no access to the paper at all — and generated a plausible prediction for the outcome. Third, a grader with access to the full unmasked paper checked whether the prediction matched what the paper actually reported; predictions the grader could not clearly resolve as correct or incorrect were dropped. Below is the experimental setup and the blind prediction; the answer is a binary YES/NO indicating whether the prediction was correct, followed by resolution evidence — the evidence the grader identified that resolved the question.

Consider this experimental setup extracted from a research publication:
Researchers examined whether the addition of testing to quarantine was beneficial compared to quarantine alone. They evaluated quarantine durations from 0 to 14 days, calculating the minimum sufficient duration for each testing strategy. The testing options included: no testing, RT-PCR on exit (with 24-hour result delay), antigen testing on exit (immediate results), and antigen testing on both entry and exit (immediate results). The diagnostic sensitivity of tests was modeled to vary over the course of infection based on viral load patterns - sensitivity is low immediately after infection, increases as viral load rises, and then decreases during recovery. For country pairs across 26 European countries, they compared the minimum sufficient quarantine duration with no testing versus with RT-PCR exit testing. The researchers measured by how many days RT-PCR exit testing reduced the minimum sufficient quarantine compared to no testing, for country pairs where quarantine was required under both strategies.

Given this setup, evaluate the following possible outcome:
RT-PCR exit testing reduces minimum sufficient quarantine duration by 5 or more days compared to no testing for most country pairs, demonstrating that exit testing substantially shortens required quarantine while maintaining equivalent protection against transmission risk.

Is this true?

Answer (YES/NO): NO